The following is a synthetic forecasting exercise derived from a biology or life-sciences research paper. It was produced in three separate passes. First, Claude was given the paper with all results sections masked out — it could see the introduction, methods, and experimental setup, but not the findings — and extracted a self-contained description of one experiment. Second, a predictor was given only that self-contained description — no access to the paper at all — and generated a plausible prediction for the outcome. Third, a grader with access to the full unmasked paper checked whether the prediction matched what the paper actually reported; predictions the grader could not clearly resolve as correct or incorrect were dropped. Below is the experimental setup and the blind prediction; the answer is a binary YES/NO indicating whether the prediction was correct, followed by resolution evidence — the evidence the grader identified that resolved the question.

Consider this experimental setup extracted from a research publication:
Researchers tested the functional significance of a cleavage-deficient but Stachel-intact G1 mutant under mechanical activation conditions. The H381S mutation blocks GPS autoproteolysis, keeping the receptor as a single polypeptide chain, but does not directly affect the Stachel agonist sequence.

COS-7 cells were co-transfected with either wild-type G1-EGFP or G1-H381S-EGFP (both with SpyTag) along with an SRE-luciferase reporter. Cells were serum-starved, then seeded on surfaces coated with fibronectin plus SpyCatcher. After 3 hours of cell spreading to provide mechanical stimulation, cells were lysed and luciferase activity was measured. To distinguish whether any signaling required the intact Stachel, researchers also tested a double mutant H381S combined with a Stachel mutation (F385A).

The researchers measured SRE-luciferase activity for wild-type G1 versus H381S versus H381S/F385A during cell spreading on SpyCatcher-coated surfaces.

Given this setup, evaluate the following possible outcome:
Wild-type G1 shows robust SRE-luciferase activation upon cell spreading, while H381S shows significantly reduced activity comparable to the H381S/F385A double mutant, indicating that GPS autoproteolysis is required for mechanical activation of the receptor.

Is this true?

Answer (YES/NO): NO